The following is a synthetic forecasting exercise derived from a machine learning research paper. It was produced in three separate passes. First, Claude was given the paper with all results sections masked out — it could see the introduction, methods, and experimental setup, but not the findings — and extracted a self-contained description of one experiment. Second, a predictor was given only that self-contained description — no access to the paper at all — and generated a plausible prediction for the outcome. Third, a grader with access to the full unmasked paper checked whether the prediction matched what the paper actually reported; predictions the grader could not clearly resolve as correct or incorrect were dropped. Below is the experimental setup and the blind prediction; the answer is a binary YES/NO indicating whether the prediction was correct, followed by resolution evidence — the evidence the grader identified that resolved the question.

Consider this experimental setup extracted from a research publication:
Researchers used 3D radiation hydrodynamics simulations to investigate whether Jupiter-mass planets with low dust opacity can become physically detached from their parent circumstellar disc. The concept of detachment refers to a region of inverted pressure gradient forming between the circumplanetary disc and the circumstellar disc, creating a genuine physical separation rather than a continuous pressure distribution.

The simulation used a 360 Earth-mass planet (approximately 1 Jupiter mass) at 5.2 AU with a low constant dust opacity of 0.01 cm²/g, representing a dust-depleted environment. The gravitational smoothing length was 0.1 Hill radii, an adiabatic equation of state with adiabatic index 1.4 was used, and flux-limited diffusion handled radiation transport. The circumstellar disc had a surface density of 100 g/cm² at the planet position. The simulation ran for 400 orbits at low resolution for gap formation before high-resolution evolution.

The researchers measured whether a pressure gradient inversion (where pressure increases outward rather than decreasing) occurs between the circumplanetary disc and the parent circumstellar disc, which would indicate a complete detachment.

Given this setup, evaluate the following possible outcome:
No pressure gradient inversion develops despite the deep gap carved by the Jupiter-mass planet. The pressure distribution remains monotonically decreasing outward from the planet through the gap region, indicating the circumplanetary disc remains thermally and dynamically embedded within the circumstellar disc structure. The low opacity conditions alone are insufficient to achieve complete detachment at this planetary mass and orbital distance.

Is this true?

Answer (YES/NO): NO